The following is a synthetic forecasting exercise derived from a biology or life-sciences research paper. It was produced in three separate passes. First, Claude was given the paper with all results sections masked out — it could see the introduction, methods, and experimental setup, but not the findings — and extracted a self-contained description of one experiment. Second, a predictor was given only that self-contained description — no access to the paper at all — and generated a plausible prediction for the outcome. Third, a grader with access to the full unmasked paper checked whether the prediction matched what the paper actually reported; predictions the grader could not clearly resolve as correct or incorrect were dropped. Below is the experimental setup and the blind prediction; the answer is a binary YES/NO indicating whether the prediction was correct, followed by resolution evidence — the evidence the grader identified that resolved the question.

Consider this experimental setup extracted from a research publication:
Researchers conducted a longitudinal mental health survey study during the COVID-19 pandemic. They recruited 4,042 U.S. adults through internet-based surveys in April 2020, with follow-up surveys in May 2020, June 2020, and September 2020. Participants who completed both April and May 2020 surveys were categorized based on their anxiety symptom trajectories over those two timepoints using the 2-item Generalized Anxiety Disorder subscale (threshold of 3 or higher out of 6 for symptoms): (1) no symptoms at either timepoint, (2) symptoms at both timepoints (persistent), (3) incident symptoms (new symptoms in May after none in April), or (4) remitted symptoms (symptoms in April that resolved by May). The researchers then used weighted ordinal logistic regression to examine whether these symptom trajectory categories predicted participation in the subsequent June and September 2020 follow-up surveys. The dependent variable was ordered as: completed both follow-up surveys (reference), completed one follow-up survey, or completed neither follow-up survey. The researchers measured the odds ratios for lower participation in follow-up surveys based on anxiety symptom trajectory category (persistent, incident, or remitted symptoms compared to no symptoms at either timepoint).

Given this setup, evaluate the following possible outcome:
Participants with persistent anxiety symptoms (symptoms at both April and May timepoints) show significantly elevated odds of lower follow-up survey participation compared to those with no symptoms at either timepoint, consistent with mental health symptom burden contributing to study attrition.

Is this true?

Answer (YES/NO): NO